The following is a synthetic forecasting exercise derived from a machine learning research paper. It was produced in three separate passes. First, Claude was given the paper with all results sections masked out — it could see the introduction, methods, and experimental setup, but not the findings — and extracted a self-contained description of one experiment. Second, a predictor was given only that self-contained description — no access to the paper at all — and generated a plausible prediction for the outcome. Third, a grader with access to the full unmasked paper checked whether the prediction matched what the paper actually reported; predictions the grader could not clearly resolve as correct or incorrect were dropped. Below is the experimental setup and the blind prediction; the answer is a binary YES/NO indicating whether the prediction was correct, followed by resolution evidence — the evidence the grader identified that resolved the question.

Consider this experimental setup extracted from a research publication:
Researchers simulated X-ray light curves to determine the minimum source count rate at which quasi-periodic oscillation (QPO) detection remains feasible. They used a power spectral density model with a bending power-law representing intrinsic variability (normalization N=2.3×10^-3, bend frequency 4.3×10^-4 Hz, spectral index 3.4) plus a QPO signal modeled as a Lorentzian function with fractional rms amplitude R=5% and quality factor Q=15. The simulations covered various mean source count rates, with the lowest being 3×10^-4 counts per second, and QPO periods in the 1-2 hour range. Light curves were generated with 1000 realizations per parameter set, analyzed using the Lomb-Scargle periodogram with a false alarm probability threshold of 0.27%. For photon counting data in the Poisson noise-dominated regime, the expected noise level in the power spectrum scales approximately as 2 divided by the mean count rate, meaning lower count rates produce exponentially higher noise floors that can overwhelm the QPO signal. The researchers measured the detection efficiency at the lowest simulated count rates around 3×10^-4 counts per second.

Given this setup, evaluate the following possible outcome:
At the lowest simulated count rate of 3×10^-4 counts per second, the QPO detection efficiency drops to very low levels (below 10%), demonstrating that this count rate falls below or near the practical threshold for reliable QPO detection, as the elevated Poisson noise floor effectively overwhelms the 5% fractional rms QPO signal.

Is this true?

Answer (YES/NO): YES